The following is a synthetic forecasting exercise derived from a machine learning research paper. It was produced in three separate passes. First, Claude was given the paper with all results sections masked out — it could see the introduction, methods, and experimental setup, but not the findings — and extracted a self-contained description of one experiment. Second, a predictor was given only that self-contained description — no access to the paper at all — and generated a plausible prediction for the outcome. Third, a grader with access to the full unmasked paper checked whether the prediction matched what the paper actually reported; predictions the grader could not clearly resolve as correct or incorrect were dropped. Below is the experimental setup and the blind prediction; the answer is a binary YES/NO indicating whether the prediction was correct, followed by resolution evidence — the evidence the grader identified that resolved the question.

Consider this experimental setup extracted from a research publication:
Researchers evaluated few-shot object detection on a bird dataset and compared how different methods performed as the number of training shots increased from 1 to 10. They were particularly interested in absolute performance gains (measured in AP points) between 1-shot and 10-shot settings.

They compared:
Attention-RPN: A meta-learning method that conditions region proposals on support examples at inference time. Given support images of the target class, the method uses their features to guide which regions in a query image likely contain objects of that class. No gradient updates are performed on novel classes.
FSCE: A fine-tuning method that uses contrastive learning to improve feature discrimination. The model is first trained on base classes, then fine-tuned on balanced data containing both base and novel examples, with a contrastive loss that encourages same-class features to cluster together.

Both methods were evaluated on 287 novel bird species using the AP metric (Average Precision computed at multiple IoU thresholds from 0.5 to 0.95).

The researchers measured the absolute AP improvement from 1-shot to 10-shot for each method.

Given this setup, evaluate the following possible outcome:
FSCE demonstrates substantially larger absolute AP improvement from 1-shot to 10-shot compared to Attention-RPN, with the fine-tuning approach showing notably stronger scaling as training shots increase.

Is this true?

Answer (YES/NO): YES